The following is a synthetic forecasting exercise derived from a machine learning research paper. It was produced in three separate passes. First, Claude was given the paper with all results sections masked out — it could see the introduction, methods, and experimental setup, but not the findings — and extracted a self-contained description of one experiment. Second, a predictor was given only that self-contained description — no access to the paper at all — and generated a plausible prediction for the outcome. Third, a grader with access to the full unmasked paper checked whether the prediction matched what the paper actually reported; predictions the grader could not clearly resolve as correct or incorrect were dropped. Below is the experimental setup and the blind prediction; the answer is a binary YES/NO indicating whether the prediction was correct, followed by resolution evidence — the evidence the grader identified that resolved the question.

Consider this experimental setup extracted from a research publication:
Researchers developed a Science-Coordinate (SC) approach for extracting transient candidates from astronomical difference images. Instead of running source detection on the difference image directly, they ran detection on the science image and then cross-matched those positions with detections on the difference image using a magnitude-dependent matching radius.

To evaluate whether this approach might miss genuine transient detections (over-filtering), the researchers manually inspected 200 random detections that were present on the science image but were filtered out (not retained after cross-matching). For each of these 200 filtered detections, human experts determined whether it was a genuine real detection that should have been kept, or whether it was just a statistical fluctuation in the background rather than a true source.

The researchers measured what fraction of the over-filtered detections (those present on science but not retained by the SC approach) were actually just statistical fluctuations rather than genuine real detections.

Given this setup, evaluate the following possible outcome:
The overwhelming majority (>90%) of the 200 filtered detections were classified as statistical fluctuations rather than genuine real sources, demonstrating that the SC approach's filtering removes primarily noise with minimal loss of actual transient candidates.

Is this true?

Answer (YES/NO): NO